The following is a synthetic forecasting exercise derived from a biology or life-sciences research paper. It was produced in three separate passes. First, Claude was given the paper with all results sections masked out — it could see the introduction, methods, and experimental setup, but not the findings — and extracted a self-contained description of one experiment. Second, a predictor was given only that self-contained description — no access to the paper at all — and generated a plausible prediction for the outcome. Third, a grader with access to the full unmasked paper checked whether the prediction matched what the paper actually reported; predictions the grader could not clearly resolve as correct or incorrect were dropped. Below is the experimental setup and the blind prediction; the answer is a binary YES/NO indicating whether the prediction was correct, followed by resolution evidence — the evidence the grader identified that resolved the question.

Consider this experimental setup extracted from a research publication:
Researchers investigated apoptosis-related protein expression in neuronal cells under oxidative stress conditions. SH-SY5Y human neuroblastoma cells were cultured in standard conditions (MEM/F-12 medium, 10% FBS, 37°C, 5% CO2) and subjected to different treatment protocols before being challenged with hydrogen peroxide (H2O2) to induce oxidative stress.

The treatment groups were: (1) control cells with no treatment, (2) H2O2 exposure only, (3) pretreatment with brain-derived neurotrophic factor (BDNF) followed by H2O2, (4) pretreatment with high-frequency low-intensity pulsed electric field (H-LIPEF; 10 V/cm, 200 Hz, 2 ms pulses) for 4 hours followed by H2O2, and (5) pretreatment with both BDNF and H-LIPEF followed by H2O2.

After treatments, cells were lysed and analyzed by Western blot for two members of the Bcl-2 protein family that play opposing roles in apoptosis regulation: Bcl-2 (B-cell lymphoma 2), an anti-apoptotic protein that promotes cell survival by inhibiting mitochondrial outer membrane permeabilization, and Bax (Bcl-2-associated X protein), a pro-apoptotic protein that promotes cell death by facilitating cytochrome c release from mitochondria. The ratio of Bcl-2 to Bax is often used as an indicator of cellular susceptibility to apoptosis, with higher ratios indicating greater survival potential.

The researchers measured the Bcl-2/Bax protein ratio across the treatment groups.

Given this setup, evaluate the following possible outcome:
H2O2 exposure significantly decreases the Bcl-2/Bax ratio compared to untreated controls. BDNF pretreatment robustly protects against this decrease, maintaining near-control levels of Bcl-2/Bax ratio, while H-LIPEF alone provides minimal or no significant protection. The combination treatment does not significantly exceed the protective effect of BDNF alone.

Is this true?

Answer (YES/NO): NO